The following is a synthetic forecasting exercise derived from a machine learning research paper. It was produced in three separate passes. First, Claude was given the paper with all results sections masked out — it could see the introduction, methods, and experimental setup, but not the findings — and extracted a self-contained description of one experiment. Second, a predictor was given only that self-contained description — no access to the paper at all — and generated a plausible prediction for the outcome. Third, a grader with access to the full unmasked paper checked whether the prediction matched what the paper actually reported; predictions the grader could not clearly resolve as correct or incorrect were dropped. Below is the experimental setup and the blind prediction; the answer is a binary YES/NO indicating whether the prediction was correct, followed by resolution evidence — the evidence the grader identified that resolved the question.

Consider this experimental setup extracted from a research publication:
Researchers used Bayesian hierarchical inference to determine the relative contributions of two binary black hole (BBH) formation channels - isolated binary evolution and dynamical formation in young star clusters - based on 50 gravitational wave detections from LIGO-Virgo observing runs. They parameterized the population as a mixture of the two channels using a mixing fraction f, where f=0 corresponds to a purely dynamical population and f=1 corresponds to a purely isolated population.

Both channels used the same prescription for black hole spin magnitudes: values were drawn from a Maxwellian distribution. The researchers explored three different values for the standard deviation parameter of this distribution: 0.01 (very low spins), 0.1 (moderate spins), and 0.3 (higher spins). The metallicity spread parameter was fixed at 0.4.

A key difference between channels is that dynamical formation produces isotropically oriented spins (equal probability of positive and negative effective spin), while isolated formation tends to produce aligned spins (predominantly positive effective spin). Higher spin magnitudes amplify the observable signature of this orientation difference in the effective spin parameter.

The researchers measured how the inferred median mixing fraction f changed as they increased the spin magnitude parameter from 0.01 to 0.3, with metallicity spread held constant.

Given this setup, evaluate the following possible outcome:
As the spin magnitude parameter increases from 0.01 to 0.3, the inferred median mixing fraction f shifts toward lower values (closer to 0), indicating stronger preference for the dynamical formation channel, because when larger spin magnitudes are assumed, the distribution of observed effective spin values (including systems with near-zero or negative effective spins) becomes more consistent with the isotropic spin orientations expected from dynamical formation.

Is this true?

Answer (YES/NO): YES